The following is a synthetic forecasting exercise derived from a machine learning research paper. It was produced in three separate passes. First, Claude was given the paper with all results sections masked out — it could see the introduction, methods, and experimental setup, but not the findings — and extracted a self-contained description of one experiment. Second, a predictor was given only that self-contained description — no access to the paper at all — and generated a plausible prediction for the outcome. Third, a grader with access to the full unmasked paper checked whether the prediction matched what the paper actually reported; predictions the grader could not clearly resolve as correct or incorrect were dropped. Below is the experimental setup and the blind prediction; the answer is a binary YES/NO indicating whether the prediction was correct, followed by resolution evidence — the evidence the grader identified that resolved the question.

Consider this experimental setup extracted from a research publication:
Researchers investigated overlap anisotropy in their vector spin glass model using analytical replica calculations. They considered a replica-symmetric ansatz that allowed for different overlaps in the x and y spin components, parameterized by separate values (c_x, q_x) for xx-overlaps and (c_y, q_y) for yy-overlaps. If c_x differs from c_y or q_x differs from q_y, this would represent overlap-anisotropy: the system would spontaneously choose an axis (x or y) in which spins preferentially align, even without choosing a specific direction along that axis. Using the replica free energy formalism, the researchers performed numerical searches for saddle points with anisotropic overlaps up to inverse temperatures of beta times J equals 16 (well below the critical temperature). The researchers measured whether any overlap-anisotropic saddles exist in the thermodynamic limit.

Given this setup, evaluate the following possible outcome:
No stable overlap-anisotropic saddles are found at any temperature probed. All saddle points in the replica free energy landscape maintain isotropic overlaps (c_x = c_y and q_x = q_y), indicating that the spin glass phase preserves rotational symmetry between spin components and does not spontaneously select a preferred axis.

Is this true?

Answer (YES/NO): YES